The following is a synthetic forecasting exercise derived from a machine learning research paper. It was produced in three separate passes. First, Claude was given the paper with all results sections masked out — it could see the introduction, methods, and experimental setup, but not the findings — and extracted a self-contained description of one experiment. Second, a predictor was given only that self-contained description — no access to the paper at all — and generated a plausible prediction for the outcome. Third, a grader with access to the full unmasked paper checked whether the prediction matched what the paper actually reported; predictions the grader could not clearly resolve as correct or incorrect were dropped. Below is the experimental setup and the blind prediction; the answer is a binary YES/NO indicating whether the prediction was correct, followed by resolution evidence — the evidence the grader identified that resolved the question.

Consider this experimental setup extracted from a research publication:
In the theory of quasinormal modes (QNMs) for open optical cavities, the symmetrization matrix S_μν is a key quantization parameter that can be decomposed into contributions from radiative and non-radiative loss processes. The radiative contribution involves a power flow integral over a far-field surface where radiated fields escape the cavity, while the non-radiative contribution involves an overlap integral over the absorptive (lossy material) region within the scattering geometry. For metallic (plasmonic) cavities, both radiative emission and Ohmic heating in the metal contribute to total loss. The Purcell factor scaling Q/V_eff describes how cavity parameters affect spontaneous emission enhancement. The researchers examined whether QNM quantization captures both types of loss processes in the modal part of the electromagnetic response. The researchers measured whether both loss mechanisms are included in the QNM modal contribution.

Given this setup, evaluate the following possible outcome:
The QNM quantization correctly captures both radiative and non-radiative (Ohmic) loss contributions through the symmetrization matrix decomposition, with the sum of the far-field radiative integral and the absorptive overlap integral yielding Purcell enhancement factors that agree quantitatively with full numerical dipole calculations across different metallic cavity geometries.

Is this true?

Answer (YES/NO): YES